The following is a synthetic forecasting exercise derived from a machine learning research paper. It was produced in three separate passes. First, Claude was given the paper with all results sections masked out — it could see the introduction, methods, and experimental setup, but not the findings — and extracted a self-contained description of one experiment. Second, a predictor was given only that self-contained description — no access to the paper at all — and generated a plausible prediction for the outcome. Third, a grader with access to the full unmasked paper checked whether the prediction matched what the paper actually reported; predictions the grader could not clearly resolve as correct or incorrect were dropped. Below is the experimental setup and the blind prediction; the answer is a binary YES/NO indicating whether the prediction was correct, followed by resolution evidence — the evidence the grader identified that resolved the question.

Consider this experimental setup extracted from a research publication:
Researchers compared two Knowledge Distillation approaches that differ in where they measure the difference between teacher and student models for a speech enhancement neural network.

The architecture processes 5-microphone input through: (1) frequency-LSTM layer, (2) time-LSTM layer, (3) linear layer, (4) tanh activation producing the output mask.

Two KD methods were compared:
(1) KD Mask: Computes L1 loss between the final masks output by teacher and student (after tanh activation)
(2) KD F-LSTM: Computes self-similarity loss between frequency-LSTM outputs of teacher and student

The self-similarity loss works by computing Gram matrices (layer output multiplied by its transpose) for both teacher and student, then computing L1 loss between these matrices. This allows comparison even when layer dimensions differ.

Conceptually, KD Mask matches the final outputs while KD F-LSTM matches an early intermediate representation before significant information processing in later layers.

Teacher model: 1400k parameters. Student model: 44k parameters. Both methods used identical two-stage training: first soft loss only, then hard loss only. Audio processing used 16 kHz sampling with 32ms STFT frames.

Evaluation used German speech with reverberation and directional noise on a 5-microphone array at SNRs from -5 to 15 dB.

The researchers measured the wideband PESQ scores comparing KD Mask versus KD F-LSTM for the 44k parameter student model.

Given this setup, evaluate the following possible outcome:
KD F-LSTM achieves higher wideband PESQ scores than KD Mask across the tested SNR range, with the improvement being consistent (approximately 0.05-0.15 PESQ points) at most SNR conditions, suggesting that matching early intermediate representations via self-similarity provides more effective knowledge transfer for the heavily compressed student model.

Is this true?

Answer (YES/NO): NO